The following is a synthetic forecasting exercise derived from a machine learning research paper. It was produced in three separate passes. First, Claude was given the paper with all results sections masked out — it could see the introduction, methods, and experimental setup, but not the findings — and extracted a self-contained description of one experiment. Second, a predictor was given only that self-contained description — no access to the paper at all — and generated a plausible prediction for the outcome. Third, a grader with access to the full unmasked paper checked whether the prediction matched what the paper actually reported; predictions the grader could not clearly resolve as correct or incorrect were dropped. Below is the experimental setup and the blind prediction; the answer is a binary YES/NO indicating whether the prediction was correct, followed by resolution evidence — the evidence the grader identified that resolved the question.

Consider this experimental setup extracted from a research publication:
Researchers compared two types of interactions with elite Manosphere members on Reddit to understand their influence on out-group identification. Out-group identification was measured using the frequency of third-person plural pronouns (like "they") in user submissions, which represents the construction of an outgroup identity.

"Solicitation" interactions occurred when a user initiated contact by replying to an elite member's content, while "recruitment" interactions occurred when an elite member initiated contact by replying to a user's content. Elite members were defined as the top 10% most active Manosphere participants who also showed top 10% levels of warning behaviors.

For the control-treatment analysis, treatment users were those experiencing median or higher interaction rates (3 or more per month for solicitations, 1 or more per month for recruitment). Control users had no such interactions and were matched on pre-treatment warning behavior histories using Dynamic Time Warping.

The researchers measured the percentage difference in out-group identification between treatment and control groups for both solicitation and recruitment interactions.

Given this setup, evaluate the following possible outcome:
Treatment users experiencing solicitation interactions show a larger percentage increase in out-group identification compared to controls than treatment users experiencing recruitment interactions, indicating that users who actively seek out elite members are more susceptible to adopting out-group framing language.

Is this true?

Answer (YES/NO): NO